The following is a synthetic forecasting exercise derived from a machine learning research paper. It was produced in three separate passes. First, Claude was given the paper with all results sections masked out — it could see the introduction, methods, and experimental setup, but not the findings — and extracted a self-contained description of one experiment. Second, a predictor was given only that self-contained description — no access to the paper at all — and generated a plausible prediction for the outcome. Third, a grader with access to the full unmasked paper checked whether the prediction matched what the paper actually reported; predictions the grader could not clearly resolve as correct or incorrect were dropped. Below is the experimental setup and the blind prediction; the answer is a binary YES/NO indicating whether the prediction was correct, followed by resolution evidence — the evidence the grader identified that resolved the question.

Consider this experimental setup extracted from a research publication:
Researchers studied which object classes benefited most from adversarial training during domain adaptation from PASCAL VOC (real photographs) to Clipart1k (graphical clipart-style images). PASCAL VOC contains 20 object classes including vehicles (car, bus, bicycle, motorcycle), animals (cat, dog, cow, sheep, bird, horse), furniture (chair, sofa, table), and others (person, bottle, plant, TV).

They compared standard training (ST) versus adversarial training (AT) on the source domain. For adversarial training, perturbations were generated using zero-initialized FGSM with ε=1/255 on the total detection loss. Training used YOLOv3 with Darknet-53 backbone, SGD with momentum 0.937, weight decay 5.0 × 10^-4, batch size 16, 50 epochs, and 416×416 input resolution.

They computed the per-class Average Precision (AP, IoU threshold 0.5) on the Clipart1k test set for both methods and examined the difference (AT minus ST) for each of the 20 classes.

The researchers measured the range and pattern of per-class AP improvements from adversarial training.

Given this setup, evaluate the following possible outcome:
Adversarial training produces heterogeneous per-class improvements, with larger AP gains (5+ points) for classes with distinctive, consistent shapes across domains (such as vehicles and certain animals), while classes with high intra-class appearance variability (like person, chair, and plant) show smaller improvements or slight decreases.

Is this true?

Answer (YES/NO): NO